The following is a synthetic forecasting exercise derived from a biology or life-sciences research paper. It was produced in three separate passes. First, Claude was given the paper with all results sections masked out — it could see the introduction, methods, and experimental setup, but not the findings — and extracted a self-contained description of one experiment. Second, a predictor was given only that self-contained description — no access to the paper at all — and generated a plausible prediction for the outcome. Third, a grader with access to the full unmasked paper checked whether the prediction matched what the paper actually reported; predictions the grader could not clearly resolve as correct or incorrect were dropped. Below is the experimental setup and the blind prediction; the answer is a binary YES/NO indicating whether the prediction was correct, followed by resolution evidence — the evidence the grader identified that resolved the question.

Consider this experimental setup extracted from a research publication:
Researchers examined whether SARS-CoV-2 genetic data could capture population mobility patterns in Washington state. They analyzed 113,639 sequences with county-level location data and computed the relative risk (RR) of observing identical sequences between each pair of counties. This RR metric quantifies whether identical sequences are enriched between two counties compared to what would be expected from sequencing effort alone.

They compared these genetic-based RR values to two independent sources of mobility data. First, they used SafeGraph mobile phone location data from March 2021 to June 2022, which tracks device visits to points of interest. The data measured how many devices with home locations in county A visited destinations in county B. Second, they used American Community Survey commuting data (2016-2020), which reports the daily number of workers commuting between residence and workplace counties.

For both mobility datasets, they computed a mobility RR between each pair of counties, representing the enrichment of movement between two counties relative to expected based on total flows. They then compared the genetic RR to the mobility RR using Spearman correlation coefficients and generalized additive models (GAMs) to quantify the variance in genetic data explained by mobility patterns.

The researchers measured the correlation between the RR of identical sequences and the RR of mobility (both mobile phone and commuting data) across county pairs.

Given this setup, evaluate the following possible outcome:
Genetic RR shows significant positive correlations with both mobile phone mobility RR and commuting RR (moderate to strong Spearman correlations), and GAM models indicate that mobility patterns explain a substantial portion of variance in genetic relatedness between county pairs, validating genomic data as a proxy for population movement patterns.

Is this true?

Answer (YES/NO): YES